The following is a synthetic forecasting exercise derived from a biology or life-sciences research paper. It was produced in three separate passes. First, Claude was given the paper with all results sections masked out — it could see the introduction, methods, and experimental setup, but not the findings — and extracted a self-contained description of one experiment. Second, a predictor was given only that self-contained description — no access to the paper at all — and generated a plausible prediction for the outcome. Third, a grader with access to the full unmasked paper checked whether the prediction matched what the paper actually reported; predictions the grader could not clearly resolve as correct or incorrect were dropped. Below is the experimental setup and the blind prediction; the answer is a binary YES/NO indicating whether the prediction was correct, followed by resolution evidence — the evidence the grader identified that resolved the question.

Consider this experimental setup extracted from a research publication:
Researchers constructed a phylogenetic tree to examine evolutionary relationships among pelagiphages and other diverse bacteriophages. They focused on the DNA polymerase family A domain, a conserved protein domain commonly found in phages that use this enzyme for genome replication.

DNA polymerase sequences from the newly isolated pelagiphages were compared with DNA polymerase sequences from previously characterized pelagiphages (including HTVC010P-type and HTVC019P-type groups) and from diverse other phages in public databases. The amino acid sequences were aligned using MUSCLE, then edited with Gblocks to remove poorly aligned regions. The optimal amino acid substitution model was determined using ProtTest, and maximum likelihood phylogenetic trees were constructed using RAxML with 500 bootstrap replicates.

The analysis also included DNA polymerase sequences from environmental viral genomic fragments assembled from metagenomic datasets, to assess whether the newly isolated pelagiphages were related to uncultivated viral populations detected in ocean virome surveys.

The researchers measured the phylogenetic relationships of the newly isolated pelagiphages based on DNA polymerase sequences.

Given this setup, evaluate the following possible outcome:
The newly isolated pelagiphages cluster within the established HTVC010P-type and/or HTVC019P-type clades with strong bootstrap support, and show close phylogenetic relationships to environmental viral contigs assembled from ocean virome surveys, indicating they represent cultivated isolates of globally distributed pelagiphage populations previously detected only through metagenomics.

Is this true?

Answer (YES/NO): NO